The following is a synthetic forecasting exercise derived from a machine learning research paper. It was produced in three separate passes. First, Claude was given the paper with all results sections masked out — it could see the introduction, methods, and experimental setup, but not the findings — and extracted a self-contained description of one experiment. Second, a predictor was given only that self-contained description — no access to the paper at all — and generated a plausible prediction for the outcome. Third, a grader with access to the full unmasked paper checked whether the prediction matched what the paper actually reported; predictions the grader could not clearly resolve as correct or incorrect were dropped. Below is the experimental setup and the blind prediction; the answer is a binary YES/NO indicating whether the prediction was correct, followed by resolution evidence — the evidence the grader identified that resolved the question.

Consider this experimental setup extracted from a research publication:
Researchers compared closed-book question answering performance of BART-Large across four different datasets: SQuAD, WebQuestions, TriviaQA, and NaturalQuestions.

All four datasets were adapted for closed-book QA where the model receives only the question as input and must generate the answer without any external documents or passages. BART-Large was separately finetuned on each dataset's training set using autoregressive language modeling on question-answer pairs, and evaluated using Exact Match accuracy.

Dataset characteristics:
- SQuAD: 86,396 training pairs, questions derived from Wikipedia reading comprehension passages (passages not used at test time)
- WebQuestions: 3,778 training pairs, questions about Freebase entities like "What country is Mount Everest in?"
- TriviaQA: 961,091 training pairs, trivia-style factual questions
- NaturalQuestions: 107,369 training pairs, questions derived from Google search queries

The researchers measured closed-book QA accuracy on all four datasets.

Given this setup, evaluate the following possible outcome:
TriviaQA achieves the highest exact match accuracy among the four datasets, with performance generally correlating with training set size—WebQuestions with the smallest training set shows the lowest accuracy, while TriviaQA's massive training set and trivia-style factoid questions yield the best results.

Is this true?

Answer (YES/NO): NO